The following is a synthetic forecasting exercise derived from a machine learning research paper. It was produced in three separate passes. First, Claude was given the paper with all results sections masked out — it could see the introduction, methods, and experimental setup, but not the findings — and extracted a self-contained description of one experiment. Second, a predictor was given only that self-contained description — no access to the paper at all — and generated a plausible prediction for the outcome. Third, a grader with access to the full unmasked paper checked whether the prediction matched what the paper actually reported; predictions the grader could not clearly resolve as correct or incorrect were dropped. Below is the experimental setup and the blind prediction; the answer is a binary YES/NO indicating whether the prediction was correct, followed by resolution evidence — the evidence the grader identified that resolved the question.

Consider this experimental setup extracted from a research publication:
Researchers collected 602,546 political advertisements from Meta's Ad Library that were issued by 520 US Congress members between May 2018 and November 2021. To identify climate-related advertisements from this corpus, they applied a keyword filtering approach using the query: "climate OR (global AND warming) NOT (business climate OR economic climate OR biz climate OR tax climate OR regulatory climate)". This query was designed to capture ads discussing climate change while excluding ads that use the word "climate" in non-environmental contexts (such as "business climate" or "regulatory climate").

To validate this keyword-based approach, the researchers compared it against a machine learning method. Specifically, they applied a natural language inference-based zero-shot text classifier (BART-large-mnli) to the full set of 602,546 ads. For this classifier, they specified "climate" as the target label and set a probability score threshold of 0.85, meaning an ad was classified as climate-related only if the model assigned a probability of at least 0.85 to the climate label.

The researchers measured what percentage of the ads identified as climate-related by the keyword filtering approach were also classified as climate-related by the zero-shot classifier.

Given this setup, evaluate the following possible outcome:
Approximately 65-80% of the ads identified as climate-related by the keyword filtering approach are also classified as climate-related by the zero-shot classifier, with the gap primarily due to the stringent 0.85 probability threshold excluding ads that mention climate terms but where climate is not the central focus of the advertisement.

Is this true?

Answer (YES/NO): NO